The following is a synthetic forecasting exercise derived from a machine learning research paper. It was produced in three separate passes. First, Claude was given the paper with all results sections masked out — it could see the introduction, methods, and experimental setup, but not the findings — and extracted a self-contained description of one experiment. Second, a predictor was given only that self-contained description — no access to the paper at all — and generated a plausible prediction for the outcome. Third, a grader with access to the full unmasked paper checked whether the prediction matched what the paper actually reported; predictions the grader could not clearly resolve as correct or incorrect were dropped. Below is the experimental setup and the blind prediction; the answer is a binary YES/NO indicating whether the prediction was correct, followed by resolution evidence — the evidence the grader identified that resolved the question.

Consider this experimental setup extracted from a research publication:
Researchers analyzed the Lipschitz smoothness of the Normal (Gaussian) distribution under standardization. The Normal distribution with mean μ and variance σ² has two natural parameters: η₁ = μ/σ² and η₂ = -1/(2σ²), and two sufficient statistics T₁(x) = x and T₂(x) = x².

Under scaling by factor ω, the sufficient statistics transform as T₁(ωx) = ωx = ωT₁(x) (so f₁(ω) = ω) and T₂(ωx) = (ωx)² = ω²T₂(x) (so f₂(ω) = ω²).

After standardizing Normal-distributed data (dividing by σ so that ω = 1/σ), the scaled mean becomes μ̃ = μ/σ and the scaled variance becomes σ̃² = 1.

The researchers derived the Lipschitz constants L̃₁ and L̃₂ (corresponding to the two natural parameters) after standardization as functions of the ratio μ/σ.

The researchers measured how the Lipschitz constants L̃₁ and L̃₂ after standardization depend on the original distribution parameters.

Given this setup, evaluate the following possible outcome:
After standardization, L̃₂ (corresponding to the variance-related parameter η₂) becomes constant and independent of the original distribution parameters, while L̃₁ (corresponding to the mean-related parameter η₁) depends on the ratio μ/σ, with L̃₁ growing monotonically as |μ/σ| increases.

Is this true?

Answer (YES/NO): NO